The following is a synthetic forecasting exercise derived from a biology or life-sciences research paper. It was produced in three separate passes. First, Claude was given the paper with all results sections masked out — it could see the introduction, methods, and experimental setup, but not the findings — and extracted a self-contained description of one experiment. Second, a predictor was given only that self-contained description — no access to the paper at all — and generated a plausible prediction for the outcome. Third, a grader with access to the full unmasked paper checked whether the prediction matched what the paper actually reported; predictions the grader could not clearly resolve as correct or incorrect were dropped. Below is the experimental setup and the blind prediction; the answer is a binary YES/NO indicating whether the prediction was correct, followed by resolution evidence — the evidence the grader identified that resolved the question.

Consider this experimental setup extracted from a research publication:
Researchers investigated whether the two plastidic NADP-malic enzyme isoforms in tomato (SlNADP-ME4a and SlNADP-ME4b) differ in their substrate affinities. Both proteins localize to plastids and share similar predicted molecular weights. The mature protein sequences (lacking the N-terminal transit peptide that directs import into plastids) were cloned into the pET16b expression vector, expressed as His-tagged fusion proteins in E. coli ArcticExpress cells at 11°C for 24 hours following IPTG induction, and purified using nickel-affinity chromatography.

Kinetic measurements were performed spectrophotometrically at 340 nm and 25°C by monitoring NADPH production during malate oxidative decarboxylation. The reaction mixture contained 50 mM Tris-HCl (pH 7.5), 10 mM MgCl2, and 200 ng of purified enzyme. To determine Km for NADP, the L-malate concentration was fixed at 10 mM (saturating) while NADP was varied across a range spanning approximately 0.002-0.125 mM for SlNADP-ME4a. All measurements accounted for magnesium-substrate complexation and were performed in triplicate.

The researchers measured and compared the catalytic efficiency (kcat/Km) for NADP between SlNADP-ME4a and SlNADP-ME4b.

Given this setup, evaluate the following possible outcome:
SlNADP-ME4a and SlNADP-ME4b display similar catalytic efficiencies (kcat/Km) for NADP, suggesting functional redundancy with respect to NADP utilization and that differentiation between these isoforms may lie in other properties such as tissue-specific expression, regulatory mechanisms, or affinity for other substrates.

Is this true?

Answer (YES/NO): NO